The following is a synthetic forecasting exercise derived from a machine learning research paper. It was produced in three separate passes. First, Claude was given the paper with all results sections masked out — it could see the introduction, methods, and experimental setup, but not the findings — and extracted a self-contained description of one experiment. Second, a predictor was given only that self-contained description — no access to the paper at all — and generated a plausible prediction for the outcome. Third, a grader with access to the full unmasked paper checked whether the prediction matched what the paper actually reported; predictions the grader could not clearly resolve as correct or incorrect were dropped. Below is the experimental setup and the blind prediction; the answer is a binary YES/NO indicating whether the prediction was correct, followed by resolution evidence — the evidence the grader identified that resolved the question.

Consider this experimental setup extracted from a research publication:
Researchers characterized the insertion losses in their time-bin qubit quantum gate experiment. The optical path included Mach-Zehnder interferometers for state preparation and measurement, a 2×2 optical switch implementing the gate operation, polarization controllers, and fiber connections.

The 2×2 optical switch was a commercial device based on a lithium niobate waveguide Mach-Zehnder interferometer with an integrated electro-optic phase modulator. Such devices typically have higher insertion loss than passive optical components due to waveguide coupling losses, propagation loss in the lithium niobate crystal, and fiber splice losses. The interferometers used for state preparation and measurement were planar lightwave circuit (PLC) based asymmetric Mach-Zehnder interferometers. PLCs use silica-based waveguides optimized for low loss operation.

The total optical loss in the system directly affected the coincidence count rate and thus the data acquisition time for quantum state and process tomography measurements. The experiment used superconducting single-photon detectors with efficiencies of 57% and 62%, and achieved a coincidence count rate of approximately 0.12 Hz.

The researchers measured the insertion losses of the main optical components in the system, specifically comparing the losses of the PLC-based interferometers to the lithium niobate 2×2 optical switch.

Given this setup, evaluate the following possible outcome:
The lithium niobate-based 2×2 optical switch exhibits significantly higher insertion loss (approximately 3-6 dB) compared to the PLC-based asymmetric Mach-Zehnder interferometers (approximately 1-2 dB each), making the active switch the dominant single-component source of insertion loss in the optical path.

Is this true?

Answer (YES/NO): NO